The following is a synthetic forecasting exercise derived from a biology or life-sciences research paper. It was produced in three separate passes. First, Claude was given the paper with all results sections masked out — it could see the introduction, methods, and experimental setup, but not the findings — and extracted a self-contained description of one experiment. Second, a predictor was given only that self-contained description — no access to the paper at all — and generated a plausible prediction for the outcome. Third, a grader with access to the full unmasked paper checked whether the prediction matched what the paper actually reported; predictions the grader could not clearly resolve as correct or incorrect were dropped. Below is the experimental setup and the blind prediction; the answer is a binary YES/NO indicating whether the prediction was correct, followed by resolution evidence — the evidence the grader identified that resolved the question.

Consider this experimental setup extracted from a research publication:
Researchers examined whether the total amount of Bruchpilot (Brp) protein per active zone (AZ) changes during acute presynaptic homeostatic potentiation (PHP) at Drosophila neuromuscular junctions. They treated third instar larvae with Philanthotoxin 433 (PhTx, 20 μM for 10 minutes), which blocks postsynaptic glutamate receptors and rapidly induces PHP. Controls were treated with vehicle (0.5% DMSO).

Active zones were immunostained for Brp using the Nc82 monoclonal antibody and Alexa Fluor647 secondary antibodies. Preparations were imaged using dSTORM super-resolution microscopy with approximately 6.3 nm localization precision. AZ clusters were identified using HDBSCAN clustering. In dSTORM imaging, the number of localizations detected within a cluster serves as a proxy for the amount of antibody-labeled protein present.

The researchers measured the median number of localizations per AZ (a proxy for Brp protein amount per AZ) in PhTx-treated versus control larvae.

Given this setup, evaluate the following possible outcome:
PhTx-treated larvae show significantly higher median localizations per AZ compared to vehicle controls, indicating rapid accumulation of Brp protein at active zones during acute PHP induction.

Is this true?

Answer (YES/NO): NO